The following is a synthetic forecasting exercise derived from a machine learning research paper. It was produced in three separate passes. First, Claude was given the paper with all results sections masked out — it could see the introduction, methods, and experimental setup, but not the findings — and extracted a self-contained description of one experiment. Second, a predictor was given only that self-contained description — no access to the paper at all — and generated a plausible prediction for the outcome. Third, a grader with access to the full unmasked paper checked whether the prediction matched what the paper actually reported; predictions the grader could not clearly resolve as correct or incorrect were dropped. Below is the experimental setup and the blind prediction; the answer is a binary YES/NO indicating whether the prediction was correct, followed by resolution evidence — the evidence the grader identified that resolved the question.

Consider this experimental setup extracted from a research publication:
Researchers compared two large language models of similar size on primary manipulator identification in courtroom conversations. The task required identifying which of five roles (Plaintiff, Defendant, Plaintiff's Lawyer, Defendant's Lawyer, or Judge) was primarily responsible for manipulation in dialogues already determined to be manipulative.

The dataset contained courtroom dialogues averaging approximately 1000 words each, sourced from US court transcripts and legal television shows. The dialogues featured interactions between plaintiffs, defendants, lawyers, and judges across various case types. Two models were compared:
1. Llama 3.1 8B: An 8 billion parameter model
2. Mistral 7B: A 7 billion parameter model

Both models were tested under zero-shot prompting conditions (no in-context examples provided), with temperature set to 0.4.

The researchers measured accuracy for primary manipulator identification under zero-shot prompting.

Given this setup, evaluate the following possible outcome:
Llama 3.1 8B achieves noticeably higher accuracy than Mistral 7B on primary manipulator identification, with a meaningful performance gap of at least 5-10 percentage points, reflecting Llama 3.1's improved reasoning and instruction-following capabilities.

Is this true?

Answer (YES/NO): YES